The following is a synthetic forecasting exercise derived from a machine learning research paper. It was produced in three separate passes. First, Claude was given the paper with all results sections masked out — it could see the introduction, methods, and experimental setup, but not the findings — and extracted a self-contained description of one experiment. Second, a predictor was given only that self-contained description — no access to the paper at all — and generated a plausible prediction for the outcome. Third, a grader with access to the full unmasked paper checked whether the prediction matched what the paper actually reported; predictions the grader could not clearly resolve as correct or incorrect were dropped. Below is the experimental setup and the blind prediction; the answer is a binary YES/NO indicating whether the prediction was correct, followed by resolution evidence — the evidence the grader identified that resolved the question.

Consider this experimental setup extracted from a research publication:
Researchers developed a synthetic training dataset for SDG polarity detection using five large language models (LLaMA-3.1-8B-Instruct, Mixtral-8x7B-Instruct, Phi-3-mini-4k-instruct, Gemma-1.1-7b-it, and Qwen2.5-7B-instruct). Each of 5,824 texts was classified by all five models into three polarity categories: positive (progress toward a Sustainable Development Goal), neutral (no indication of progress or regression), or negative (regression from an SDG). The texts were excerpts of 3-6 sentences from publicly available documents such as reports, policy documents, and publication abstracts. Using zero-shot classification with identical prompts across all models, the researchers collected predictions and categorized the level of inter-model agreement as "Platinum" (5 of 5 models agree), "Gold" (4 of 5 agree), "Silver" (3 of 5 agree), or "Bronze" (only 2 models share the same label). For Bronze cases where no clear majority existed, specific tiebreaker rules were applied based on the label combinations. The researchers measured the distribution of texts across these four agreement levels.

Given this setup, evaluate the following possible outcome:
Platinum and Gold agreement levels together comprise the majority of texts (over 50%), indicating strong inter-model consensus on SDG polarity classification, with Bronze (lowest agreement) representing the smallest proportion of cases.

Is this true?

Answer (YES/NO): YES